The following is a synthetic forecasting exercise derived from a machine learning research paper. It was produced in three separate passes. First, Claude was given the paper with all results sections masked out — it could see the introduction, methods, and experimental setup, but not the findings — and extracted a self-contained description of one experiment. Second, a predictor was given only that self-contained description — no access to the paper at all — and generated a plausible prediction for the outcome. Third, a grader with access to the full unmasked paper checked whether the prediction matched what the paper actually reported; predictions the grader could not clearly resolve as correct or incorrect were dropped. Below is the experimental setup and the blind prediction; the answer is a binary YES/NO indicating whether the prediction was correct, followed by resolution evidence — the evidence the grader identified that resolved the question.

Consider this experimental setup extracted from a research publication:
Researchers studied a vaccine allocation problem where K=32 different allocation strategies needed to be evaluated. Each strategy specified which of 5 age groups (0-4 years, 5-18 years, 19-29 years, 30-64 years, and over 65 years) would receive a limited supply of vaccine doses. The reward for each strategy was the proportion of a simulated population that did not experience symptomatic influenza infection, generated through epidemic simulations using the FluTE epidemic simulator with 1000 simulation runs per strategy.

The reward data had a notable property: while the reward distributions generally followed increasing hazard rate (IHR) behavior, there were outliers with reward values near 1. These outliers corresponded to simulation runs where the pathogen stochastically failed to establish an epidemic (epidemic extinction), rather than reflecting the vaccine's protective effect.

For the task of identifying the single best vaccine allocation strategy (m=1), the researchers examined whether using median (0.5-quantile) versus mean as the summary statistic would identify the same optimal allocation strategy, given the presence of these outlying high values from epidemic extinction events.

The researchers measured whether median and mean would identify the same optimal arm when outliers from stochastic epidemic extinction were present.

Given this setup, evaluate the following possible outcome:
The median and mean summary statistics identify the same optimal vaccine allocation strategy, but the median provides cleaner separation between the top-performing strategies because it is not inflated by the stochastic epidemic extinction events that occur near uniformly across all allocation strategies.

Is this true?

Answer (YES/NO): NO